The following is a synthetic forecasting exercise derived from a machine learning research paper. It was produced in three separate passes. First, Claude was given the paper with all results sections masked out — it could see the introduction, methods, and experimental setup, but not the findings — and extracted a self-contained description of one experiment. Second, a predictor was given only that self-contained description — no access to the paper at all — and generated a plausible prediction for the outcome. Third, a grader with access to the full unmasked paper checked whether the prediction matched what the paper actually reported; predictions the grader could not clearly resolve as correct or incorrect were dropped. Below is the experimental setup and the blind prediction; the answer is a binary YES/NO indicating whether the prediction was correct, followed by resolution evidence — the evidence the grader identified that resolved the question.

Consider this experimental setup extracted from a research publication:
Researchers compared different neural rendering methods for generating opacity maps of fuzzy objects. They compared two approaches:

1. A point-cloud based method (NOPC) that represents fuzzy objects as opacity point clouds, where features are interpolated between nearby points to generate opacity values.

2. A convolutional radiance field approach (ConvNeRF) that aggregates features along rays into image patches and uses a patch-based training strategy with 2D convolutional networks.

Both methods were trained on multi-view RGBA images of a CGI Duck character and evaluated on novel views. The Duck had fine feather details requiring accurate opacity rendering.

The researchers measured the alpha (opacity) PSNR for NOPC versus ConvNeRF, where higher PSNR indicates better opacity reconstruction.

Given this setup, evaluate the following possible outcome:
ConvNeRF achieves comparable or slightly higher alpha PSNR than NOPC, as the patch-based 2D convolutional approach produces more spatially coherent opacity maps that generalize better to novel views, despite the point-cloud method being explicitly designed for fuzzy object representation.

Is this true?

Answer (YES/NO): NO